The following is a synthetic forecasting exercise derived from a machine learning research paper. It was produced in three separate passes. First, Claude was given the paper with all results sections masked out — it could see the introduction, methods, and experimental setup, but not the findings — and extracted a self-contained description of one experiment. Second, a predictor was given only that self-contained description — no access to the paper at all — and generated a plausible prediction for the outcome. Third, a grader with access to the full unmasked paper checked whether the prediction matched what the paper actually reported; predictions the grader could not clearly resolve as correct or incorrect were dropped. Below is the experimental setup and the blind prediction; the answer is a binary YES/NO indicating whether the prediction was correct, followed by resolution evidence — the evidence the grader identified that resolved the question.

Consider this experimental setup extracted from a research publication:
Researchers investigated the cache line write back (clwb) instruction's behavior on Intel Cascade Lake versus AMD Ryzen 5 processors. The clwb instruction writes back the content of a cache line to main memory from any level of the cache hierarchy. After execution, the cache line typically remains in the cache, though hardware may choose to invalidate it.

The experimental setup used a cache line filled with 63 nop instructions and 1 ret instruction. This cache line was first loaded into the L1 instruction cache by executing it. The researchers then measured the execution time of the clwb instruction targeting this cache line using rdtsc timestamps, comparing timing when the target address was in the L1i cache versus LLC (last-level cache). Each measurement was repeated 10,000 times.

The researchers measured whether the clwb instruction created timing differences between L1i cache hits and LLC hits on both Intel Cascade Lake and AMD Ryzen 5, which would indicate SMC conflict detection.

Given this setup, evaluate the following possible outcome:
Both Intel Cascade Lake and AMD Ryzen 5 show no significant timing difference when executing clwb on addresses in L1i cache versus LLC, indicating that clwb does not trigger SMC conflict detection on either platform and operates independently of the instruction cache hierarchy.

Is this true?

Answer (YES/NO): NO